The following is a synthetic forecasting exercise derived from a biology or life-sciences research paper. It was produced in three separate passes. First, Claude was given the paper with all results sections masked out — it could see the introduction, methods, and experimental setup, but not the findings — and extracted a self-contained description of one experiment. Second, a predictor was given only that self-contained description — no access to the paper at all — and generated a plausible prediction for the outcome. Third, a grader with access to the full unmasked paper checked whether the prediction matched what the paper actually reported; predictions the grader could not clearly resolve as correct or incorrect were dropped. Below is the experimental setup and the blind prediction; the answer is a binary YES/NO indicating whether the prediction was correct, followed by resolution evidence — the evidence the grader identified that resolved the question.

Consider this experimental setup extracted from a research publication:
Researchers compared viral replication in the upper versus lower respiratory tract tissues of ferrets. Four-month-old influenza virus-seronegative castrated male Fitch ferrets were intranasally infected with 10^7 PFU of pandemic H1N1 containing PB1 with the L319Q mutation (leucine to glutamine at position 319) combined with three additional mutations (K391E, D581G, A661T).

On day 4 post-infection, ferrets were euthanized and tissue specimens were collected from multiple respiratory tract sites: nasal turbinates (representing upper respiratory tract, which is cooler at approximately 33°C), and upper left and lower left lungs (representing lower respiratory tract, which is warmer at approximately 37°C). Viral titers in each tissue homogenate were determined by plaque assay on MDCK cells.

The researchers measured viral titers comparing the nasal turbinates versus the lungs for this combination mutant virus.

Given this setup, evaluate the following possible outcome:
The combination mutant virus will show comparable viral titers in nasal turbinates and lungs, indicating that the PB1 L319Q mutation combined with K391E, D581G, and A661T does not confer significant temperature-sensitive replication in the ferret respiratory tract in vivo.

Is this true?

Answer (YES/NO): NO